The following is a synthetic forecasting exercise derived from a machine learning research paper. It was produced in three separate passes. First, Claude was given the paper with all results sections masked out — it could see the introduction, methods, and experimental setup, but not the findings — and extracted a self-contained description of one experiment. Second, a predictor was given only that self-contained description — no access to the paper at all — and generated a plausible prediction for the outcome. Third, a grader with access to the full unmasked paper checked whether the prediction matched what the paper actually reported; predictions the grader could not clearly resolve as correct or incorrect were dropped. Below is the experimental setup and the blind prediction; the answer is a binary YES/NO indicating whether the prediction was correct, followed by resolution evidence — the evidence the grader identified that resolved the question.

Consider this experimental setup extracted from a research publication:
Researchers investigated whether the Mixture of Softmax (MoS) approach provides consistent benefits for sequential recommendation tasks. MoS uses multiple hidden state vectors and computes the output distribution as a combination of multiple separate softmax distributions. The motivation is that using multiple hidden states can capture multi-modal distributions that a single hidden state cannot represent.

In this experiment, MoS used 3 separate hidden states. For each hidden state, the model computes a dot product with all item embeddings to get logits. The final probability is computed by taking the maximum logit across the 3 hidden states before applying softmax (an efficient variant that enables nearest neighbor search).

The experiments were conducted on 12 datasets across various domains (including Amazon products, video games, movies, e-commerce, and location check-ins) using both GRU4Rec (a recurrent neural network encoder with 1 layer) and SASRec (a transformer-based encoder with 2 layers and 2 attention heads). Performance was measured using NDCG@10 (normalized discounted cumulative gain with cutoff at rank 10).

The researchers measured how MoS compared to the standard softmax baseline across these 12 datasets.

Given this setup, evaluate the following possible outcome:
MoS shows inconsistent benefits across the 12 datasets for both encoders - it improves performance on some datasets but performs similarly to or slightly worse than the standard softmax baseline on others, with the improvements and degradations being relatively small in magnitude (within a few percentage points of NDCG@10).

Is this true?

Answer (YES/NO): YES